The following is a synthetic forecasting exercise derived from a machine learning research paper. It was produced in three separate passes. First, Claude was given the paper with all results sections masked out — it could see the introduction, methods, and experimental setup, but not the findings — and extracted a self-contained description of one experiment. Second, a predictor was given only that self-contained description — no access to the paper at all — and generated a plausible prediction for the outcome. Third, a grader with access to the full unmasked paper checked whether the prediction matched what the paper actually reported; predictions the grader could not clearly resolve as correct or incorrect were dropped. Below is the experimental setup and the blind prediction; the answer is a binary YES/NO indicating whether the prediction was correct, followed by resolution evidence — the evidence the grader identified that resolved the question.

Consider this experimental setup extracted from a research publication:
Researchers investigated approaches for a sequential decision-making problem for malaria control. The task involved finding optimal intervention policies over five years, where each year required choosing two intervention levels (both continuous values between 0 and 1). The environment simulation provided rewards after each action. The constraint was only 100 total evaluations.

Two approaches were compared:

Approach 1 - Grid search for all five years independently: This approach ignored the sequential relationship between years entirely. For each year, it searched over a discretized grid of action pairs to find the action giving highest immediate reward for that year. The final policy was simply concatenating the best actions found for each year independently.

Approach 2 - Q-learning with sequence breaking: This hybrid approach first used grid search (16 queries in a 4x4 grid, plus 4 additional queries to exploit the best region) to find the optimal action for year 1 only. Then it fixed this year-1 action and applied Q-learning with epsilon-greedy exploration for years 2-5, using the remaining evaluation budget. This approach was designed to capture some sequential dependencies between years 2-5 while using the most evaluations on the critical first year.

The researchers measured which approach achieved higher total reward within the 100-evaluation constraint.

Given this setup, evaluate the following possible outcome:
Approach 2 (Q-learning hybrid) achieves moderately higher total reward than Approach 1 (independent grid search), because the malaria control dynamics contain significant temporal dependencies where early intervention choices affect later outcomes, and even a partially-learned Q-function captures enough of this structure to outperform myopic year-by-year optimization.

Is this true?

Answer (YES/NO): NO